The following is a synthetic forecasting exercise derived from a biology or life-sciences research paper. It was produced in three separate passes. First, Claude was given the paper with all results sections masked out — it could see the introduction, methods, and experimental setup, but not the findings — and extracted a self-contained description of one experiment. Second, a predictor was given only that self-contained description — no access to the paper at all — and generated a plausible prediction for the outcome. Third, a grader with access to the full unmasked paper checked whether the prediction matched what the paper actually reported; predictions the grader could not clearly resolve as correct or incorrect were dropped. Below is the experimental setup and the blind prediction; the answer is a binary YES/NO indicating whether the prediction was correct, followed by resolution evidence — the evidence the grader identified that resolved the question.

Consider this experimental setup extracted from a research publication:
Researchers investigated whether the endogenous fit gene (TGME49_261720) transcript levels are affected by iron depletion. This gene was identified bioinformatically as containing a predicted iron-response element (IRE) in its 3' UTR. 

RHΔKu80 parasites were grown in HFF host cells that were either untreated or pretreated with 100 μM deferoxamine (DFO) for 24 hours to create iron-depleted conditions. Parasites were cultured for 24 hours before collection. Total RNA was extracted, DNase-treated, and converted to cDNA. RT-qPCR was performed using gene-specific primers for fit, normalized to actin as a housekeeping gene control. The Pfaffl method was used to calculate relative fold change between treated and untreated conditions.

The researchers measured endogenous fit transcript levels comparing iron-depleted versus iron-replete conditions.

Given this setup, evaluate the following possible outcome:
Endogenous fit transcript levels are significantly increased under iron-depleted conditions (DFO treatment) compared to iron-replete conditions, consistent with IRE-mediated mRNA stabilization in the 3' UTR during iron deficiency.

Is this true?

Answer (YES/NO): YES